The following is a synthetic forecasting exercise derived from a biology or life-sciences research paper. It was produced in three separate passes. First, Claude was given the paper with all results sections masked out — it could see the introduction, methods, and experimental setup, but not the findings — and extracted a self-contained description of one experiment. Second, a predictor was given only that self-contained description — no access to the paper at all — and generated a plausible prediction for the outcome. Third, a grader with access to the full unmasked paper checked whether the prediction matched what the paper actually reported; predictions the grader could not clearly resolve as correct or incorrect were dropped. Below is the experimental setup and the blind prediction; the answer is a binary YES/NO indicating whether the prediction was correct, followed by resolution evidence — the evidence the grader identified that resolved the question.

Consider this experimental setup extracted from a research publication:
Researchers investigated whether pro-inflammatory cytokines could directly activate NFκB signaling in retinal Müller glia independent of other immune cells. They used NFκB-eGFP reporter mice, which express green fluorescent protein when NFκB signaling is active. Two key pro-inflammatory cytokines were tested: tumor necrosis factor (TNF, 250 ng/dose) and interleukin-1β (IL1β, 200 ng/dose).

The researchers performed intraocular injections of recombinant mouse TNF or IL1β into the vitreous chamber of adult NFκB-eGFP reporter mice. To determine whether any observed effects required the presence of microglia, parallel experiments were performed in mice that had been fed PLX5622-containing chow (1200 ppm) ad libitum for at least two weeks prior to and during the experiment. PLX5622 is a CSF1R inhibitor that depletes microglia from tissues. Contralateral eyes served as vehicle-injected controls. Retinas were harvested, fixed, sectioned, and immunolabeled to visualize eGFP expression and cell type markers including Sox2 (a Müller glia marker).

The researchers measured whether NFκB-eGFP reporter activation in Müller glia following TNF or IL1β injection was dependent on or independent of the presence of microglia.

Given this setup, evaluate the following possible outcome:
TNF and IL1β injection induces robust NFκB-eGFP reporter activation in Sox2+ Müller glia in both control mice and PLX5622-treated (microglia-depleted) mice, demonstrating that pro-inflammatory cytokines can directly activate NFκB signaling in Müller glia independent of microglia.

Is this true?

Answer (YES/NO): YES